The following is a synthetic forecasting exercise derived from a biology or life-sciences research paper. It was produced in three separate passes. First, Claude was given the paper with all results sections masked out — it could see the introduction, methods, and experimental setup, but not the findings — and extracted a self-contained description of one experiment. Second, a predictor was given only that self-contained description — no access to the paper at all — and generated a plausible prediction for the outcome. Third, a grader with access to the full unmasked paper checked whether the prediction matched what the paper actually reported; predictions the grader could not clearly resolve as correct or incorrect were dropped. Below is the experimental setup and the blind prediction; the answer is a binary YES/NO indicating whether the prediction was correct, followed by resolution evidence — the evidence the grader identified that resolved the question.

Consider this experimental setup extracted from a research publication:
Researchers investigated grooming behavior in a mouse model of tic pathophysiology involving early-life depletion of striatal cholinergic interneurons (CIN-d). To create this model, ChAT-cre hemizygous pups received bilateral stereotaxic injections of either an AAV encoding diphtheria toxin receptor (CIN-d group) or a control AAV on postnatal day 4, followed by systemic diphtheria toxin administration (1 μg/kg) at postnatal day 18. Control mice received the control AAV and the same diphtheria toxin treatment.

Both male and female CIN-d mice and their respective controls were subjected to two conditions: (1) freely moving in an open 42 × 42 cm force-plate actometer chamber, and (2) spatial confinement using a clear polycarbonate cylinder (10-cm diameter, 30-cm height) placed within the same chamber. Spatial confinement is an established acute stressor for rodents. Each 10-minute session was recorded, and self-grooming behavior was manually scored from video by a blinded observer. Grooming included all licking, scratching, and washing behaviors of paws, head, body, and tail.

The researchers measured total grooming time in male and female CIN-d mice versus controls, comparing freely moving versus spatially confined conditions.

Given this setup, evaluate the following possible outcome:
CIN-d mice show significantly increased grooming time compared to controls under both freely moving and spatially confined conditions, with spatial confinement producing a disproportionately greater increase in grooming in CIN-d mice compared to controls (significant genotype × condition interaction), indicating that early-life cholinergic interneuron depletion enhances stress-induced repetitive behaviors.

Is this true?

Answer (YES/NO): NO